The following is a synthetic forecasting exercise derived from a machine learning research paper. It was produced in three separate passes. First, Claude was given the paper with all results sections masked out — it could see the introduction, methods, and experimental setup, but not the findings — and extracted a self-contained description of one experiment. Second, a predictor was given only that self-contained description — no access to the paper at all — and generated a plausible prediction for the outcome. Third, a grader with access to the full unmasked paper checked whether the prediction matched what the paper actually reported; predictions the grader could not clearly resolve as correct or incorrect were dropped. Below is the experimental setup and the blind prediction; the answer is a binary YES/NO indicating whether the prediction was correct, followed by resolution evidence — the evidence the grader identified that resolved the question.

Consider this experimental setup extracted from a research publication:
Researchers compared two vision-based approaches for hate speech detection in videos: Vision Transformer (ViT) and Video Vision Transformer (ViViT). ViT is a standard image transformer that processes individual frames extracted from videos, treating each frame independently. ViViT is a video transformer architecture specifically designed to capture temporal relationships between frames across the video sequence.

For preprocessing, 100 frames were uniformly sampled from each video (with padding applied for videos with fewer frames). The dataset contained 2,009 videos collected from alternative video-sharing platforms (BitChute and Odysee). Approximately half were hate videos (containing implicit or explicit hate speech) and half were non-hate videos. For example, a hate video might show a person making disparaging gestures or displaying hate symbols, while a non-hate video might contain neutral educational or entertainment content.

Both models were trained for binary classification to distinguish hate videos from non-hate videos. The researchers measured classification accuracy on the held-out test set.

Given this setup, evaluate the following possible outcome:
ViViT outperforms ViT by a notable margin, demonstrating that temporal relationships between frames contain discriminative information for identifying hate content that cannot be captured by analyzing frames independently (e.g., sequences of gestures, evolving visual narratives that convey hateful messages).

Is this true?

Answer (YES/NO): NO